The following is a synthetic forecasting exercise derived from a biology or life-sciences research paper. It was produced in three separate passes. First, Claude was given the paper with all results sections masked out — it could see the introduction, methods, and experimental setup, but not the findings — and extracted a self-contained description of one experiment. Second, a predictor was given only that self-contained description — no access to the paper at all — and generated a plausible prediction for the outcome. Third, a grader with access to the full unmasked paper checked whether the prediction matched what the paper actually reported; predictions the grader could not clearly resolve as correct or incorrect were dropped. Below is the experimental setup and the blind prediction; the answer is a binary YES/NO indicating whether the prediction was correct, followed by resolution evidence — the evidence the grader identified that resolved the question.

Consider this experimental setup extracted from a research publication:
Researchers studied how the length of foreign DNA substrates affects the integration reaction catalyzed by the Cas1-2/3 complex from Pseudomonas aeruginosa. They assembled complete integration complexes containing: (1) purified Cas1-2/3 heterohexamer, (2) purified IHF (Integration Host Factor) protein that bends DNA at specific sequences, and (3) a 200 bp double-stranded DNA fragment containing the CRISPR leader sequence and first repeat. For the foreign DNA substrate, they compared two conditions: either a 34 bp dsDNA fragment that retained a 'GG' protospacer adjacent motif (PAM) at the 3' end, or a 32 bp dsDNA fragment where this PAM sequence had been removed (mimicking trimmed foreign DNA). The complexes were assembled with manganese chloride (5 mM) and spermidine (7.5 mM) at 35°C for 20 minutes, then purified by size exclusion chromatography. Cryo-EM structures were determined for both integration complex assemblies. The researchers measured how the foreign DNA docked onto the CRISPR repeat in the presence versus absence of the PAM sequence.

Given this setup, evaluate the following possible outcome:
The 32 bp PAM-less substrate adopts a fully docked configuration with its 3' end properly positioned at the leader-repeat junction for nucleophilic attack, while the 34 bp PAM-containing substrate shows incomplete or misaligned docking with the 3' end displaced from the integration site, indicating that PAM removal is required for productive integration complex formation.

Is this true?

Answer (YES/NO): NO